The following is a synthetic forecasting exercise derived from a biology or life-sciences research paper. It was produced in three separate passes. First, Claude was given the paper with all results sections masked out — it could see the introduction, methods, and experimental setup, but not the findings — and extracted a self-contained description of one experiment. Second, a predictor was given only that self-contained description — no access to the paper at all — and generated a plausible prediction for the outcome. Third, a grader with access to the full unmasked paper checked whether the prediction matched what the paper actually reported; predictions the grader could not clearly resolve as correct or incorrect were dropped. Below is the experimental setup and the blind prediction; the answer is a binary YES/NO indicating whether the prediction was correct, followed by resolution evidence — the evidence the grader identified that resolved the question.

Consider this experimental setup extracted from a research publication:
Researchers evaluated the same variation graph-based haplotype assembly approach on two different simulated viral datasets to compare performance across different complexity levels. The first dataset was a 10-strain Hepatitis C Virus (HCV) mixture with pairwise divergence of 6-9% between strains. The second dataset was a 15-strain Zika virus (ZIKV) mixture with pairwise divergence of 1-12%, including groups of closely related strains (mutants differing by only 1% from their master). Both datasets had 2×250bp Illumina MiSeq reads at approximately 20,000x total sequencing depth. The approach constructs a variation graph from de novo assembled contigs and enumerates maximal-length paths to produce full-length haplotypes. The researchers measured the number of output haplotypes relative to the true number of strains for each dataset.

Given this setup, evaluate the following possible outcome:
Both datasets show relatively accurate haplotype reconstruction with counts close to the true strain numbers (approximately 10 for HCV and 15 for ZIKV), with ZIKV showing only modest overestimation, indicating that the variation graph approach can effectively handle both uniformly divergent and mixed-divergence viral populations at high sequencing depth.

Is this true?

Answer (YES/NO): NO